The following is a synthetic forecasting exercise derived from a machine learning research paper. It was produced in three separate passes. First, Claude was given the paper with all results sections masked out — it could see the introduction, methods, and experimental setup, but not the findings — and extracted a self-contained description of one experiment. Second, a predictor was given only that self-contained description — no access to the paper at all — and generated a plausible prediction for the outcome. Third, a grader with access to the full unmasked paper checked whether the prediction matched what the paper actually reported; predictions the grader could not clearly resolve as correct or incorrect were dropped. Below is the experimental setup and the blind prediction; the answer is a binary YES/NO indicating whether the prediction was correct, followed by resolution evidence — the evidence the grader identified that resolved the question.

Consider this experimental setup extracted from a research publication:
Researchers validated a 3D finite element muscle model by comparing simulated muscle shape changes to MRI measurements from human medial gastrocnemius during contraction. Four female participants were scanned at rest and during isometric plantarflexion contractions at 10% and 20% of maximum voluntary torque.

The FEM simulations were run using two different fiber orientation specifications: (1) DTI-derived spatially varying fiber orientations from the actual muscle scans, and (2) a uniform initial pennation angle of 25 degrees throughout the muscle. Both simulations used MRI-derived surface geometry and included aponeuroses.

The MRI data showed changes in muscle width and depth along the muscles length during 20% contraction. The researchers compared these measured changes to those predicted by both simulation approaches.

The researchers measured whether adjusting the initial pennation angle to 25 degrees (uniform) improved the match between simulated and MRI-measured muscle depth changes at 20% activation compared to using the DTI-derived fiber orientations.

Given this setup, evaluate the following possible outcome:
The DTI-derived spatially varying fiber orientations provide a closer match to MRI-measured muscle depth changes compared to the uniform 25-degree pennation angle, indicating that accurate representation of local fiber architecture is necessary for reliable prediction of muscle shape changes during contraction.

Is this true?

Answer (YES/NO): NO